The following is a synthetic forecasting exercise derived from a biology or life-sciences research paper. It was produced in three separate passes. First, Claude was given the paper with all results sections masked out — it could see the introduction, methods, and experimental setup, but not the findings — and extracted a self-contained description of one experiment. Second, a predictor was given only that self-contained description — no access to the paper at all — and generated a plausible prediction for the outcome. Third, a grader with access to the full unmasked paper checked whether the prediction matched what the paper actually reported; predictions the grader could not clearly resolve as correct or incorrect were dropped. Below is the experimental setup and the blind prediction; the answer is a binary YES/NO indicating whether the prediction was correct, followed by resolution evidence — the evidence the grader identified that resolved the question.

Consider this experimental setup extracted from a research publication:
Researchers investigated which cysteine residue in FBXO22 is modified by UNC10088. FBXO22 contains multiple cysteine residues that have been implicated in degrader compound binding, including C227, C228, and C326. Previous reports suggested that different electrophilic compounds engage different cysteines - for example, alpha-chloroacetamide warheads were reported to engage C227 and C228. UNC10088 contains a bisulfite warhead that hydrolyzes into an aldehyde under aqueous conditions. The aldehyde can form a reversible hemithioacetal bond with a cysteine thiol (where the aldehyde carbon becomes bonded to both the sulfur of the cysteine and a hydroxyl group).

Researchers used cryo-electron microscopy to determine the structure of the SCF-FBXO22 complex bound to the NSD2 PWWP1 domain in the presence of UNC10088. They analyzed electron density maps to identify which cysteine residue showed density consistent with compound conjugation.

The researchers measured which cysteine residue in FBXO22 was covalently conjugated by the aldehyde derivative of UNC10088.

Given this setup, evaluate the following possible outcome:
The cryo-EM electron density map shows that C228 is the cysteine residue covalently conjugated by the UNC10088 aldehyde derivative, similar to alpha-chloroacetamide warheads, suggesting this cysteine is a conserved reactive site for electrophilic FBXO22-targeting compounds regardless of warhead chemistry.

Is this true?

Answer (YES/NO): NO